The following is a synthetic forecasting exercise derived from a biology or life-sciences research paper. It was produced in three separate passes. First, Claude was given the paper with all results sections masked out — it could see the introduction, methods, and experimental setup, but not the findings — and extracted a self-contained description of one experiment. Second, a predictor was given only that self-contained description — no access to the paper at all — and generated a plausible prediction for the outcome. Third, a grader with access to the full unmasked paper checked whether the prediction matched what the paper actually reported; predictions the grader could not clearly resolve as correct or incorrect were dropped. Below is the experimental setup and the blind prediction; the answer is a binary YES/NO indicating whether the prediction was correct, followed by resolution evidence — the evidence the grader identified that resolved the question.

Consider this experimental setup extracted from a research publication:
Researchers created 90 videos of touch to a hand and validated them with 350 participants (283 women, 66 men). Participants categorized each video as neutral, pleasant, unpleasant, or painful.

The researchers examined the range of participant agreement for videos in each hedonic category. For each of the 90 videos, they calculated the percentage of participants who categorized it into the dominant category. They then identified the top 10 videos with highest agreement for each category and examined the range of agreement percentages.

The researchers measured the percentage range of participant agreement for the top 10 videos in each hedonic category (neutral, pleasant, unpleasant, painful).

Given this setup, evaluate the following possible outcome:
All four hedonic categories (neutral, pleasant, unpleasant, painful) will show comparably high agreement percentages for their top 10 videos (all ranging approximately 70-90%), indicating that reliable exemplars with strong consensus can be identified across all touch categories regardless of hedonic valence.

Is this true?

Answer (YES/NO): NO